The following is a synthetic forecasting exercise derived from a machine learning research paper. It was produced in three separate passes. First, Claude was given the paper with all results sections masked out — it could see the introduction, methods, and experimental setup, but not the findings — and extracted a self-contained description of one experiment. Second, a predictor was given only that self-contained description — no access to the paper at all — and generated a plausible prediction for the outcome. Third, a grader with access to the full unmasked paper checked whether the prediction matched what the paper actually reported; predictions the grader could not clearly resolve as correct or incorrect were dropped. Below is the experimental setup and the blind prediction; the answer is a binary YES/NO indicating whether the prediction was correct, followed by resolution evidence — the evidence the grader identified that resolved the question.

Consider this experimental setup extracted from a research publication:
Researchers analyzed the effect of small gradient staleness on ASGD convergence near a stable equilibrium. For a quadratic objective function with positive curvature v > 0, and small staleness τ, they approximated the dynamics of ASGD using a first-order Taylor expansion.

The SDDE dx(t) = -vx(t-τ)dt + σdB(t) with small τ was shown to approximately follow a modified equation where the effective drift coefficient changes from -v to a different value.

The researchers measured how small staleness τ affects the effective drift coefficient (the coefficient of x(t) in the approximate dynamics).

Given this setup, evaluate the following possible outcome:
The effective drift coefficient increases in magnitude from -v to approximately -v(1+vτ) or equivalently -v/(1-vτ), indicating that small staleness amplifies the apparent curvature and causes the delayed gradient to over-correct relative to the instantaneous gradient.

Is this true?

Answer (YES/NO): YES